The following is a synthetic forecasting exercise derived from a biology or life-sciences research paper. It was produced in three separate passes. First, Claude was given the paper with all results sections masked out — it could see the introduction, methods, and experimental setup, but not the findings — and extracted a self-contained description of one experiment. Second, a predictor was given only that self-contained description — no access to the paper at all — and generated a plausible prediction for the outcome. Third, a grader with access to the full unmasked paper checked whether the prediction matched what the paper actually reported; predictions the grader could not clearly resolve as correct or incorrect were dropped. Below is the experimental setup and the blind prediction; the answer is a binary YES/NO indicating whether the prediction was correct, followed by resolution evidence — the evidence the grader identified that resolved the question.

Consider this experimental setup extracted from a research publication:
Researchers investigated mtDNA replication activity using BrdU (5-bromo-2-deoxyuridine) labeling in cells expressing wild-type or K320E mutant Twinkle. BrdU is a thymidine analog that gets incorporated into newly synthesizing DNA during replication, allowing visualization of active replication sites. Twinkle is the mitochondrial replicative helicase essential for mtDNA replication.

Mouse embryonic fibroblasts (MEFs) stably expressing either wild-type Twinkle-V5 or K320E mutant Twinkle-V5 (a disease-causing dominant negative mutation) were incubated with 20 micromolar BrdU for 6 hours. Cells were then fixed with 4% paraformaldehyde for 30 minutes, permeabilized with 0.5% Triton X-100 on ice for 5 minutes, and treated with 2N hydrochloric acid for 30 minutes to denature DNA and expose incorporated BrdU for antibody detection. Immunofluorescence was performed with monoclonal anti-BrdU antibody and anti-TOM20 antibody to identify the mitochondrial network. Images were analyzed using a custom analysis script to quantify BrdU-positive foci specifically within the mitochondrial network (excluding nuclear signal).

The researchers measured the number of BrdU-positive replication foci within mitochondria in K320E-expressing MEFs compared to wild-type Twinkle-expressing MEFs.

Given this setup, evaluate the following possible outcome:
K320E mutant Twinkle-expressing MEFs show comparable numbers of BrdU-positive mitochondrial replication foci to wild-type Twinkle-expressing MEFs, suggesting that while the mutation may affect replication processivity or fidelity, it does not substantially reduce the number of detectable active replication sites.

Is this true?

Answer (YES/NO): YES